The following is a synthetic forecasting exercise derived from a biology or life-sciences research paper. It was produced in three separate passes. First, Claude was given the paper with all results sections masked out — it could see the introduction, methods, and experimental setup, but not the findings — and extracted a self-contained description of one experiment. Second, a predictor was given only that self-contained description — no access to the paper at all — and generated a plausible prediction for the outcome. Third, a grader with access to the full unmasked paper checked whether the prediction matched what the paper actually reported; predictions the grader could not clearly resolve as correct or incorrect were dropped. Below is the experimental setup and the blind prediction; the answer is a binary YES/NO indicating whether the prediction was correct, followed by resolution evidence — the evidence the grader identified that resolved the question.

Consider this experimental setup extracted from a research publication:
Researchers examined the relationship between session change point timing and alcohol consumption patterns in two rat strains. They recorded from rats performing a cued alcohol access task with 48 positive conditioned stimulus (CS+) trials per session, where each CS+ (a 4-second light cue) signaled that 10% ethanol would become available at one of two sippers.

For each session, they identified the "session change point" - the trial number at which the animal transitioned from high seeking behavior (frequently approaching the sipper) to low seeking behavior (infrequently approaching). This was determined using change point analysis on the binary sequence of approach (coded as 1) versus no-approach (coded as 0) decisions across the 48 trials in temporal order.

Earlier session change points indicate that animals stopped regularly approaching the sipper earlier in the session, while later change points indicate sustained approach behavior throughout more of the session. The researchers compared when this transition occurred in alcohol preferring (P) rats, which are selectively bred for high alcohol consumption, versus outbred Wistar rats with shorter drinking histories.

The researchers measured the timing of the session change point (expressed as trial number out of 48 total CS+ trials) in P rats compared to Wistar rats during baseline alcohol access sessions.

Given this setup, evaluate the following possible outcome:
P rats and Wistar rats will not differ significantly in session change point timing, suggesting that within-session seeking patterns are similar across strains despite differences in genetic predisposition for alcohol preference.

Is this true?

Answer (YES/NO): YES